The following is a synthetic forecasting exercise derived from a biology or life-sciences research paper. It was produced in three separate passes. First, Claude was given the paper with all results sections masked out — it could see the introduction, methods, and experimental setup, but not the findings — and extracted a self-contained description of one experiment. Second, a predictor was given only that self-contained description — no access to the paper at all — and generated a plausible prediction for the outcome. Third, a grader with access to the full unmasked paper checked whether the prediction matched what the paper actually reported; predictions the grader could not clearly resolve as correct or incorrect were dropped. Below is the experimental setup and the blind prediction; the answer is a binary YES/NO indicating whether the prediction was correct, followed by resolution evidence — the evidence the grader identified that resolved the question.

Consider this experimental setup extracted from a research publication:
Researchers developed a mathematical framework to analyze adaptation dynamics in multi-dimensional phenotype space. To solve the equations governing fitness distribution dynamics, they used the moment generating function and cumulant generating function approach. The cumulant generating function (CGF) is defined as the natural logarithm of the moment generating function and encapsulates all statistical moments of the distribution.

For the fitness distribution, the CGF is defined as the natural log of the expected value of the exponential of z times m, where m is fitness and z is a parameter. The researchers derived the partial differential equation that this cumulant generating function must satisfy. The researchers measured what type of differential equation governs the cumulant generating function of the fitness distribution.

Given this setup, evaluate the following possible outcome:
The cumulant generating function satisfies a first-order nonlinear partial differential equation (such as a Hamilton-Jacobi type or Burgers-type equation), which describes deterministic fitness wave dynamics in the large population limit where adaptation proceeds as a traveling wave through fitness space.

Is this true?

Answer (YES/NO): NO